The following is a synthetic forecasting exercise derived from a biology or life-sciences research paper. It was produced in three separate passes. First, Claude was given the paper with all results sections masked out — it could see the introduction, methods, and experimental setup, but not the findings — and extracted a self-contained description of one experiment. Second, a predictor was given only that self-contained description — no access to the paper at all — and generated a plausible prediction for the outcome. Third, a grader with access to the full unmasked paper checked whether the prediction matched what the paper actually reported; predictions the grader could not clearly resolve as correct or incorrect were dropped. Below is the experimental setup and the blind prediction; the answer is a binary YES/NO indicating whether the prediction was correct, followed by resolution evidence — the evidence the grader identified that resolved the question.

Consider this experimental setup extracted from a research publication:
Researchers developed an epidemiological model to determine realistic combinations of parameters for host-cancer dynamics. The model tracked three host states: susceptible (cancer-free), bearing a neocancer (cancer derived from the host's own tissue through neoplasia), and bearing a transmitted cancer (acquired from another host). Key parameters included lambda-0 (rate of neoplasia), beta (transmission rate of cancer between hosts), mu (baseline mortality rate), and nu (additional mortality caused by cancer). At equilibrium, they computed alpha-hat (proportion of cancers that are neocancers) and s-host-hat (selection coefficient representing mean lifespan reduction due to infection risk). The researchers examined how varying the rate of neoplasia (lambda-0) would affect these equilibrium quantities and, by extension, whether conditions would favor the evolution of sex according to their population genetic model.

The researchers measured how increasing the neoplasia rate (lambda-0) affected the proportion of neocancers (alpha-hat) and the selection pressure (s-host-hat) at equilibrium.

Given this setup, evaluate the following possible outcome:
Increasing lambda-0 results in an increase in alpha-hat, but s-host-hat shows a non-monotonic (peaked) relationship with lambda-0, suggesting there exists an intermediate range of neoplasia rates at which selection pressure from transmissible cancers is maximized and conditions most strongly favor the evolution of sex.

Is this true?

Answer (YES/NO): NO